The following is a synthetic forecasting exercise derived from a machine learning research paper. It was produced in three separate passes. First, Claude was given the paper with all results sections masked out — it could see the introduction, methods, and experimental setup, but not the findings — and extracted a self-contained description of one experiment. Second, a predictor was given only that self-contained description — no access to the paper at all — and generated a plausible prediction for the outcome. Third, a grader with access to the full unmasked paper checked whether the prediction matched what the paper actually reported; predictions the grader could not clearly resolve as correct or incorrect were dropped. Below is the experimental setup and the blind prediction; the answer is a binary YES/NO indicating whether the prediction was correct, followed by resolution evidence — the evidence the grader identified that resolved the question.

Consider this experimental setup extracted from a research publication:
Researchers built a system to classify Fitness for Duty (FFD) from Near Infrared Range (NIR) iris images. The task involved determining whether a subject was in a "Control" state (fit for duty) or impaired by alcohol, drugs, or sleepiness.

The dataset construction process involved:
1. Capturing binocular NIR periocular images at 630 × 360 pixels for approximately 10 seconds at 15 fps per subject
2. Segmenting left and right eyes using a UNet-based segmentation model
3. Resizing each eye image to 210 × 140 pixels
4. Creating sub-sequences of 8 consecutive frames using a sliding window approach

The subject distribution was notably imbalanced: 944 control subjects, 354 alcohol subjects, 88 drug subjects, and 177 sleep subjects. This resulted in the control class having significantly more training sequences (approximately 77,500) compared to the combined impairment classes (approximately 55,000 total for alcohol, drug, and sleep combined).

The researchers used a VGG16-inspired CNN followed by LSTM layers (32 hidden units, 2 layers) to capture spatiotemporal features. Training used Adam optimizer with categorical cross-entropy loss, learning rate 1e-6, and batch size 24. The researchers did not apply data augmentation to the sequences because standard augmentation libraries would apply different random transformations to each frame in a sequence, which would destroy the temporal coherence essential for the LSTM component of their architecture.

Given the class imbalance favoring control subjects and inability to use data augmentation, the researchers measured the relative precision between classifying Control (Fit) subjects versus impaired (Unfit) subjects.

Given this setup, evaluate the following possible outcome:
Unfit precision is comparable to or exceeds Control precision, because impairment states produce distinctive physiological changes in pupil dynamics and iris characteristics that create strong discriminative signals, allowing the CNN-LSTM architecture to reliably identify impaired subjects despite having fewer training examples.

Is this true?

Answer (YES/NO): YES